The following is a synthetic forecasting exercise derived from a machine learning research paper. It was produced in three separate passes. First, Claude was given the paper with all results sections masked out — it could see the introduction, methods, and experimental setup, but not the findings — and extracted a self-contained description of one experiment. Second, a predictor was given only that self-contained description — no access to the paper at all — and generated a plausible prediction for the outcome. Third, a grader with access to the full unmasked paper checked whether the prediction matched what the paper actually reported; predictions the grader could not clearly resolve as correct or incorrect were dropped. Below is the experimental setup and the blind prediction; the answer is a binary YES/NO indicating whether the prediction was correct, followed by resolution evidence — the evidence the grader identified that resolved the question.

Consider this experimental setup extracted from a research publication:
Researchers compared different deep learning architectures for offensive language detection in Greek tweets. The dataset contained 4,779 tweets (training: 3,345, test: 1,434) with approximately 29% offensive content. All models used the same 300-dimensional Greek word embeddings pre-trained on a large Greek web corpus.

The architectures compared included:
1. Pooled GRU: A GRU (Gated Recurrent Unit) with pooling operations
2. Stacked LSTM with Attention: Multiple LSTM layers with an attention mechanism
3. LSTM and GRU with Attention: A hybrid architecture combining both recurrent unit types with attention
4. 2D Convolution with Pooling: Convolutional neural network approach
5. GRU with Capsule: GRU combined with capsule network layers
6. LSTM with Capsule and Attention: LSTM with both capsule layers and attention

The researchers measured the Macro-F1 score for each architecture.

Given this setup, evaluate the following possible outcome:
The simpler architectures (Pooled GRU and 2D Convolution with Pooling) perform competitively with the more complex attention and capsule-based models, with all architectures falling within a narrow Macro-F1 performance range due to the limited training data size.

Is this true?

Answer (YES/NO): NO